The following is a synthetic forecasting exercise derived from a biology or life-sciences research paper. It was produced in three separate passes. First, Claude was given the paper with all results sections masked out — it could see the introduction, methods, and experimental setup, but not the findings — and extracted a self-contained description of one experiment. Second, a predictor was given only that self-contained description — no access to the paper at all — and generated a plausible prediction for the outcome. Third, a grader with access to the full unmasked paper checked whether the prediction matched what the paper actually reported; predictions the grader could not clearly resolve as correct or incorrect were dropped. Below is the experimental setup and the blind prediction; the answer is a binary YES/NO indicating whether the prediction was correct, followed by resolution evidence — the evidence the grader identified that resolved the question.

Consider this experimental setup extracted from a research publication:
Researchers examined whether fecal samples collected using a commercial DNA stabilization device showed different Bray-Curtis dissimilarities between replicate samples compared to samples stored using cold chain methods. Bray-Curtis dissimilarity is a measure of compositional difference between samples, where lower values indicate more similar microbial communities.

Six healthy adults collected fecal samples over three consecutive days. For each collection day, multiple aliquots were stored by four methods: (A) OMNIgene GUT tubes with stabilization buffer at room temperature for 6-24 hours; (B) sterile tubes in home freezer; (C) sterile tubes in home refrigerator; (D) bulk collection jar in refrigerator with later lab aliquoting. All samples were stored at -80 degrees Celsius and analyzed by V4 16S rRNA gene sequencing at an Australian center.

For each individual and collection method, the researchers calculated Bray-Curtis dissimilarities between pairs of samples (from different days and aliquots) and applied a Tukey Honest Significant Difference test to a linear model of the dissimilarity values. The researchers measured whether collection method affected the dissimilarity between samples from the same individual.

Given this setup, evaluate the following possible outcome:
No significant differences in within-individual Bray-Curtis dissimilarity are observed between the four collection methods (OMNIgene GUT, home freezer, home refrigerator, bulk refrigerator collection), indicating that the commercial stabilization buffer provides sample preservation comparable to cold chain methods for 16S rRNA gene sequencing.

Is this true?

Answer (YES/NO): YES